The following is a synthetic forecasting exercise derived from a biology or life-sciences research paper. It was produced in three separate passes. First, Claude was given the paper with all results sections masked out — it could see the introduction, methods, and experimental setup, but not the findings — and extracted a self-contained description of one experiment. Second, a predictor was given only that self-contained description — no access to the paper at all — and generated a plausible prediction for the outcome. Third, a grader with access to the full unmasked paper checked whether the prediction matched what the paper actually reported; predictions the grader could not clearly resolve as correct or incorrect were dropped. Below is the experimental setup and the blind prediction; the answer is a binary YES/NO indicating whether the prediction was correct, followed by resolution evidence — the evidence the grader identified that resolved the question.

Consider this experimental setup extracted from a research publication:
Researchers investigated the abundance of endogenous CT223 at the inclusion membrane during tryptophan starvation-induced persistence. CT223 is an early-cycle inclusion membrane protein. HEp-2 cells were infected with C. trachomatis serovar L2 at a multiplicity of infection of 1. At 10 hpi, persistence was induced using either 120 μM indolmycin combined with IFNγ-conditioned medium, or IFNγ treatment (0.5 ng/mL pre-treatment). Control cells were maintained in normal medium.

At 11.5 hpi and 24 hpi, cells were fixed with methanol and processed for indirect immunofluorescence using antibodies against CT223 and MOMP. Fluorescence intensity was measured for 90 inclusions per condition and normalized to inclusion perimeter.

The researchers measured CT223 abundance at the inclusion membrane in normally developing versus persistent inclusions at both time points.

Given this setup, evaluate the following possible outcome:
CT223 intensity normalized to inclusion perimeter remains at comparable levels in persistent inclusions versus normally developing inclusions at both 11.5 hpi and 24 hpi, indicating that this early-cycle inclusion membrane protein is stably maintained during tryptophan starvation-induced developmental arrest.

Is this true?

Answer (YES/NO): YES